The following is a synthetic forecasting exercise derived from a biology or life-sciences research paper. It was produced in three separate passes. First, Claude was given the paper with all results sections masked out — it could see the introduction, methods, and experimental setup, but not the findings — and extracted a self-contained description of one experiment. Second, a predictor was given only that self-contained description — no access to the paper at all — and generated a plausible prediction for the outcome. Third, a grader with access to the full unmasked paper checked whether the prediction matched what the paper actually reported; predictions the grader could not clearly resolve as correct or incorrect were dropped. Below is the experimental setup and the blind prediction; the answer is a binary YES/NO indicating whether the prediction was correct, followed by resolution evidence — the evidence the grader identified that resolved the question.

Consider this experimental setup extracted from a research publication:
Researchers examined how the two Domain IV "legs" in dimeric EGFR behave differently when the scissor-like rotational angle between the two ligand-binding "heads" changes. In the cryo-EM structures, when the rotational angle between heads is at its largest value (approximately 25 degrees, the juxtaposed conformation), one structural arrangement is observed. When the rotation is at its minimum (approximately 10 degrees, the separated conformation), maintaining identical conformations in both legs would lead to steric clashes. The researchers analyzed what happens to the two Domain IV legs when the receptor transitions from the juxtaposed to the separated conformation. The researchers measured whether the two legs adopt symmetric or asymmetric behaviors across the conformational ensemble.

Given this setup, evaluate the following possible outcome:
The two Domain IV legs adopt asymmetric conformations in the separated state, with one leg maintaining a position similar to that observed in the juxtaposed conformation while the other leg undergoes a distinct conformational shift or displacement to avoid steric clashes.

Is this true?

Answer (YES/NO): YES